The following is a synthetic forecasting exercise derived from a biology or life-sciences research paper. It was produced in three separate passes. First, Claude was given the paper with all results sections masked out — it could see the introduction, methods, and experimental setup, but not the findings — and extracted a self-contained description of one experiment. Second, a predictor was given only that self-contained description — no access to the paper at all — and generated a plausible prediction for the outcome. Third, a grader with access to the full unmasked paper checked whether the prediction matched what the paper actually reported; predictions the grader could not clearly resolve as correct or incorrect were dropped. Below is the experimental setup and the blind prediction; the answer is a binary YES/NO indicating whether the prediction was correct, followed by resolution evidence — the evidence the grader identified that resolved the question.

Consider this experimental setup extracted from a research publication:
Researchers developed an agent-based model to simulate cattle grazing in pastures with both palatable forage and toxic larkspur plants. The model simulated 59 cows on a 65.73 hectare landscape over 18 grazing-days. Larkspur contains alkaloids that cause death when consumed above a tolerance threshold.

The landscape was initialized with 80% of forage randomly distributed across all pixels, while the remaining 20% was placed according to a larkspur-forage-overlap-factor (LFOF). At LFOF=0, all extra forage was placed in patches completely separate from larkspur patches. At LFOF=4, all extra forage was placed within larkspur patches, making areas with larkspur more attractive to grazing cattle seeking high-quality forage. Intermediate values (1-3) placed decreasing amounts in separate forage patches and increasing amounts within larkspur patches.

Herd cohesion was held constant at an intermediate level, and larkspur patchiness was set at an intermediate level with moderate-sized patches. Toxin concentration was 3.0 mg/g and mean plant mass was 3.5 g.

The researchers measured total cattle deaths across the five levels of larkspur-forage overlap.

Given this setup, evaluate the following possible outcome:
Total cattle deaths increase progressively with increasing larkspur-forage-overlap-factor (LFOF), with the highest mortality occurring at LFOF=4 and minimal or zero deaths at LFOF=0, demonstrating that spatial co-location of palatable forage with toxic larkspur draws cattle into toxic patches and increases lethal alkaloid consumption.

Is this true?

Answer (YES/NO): NO